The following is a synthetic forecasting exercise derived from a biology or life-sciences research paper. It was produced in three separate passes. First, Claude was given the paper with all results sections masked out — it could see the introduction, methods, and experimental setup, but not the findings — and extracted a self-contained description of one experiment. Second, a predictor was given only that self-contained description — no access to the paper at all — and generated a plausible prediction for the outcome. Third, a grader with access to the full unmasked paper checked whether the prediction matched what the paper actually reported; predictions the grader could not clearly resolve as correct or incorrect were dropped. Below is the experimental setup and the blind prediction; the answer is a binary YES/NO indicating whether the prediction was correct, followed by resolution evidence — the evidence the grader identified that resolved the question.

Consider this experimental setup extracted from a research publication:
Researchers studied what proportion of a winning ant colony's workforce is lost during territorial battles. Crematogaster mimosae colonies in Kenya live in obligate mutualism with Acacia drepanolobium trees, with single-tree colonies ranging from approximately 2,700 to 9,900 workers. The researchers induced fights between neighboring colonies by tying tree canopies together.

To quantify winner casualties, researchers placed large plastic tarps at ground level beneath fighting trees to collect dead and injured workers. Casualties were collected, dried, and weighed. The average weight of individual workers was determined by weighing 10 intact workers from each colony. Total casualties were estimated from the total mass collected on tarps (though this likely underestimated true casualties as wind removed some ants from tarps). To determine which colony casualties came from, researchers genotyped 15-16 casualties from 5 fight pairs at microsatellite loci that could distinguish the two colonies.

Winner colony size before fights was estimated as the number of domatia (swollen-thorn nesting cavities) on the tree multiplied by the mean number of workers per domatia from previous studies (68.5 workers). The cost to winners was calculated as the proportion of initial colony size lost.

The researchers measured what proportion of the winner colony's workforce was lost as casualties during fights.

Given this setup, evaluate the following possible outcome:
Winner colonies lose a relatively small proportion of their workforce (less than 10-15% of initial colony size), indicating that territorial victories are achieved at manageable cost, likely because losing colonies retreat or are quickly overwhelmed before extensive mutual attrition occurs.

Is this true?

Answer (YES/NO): NO